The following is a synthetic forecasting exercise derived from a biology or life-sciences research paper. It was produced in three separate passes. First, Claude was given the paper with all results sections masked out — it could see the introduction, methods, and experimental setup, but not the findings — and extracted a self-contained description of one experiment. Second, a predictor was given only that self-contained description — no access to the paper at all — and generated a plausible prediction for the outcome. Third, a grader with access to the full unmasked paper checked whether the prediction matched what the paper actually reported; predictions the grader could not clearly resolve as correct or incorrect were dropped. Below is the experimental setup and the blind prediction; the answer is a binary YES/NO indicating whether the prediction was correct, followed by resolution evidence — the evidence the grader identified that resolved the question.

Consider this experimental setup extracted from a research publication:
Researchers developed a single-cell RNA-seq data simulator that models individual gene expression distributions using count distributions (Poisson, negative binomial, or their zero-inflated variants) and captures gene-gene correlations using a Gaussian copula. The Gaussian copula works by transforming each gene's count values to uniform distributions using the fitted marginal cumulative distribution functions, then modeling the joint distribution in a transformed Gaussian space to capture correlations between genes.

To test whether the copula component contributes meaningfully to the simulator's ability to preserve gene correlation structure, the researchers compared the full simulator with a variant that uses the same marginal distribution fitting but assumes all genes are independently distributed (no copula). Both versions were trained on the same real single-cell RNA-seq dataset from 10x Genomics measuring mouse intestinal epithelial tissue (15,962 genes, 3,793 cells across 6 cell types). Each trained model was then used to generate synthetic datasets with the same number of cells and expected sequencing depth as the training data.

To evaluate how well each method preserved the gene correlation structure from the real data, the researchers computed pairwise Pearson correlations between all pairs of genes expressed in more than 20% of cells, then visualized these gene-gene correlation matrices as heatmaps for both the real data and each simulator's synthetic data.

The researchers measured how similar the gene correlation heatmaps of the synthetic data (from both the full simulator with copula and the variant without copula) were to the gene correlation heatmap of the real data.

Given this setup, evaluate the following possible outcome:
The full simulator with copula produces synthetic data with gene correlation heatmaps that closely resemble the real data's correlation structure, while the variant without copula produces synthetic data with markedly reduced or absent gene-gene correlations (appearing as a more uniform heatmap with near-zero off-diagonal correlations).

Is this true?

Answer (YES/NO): YES